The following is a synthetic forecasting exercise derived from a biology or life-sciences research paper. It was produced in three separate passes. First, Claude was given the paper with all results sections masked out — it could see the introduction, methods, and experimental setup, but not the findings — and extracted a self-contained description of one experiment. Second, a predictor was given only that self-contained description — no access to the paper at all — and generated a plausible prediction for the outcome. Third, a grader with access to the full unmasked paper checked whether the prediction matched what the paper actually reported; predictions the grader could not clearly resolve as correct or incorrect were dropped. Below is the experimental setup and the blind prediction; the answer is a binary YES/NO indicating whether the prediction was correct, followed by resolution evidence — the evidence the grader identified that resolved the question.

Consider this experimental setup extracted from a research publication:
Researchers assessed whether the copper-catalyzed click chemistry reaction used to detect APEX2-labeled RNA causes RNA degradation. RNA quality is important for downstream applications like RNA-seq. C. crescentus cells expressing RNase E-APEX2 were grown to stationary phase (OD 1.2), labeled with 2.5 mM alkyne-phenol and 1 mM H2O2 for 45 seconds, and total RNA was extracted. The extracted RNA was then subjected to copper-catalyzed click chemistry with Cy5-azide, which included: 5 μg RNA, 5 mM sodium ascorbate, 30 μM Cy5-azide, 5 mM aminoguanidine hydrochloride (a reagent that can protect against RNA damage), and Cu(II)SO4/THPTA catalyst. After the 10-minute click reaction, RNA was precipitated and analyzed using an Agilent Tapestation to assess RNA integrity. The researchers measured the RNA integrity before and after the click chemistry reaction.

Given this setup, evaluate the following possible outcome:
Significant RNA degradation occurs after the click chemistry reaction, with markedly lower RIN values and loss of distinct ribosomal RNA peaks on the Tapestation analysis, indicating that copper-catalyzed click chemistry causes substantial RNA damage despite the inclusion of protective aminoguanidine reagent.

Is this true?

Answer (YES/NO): NO